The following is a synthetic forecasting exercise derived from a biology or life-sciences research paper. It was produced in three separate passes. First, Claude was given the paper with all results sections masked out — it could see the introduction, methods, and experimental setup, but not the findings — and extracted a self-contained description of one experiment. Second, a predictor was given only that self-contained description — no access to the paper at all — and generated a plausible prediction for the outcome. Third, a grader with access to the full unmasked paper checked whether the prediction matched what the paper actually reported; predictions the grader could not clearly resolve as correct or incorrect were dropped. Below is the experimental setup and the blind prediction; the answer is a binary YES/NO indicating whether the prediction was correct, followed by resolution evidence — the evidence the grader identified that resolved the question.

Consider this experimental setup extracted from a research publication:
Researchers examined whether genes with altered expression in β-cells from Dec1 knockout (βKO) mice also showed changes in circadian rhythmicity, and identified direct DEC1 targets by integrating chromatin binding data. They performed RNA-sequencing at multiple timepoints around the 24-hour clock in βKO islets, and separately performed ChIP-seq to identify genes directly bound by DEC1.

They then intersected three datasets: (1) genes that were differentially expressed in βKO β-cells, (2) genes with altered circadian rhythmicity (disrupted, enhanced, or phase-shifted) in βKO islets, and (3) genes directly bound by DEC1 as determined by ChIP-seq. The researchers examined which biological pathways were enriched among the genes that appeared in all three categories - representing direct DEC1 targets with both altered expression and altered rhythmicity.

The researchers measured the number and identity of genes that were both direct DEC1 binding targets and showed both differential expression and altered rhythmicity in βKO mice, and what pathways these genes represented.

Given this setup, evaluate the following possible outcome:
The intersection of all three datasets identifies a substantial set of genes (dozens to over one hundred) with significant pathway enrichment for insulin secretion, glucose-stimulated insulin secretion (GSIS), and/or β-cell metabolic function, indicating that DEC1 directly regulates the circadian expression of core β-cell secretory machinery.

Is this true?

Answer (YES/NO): YES